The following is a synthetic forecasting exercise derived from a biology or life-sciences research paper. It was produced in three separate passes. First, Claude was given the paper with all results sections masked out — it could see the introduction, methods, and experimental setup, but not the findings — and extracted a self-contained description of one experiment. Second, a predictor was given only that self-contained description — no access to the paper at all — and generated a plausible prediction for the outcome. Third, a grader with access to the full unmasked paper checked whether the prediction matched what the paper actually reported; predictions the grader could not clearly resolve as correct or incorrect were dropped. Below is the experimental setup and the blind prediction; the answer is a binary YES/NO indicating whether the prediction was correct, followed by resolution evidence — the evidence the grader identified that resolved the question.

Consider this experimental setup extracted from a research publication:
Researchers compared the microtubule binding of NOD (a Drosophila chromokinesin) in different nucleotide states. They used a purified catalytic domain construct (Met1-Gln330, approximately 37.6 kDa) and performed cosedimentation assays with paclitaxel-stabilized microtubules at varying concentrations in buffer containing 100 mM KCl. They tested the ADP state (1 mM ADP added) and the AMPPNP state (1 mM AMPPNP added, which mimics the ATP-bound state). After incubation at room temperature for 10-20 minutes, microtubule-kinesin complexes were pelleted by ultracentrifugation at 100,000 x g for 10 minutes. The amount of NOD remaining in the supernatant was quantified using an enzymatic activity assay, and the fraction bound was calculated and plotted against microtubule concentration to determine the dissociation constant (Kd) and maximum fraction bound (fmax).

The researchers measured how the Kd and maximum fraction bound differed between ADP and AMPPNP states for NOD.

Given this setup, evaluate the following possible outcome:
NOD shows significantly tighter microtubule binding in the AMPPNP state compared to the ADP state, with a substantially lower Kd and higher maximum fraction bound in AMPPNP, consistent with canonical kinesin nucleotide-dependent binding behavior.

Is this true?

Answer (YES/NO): NO